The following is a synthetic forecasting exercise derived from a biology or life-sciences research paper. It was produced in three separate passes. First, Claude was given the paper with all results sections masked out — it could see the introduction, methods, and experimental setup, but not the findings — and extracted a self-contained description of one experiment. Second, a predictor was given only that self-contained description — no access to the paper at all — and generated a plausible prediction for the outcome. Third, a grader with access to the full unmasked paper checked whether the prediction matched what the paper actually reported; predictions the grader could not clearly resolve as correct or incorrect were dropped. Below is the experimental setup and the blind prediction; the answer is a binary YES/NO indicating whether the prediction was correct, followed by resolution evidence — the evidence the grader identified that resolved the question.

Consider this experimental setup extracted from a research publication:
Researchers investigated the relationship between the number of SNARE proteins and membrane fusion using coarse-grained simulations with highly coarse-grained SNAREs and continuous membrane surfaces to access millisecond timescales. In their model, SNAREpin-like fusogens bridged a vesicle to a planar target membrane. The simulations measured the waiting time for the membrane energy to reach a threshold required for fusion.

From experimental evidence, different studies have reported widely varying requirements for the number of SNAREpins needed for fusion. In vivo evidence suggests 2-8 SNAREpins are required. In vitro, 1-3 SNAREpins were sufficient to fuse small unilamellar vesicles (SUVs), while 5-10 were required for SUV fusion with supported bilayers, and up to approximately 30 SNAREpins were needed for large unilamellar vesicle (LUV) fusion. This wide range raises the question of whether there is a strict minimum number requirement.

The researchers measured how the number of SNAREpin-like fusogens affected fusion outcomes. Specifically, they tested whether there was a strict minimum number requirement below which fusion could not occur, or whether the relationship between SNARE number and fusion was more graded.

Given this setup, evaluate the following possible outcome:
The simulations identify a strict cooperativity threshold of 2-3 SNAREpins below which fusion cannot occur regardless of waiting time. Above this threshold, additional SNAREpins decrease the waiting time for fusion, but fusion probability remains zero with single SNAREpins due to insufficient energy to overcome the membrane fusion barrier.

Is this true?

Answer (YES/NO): NO